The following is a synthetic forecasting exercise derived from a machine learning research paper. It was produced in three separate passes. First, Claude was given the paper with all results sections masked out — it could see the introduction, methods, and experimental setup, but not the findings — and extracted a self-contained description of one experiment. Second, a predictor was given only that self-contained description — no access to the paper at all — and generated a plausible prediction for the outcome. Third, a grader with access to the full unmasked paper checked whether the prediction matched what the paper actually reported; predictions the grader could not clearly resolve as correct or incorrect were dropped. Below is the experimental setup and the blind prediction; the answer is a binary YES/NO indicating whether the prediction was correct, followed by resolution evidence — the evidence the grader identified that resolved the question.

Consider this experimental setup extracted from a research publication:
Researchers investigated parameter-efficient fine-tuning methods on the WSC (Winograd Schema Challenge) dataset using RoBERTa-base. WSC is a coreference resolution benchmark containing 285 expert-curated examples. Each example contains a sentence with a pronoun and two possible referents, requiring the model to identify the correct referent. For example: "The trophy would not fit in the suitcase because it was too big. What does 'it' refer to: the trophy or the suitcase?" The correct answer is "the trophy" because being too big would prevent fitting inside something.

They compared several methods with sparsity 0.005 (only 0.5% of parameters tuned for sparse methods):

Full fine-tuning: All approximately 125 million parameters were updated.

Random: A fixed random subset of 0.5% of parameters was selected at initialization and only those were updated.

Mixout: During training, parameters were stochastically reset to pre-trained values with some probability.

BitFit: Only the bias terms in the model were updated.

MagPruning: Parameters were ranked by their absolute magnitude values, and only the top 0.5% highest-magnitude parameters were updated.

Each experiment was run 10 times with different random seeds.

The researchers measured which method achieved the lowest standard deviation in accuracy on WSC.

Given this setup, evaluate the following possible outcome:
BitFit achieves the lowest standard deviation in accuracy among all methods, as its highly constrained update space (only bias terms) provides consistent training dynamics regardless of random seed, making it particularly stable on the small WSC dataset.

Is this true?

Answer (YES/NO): NO